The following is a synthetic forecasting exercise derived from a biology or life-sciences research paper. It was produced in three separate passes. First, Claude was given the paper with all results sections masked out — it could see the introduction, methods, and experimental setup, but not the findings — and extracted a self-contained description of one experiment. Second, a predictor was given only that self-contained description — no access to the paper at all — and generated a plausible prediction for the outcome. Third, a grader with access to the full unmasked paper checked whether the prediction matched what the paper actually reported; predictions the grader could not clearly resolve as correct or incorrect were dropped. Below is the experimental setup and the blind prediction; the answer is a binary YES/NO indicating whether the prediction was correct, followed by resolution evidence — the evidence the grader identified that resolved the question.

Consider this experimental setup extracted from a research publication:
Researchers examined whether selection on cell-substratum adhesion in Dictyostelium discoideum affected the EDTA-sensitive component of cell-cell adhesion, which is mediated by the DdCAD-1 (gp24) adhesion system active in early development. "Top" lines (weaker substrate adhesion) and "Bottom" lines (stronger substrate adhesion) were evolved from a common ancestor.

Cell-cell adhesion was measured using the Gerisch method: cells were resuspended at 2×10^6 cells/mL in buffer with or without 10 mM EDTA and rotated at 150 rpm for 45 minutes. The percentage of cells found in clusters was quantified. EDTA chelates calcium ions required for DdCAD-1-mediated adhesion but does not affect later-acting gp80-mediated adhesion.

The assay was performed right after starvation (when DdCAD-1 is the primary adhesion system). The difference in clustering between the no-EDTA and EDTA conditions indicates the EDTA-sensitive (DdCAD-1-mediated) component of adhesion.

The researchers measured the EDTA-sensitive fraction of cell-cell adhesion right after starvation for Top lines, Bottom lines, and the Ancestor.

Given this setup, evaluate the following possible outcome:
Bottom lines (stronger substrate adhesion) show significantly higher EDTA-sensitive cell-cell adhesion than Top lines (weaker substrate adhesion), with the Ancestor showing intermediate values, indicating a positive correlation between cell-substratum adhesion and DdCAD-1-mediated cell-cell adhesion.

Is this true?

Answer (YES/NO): NO